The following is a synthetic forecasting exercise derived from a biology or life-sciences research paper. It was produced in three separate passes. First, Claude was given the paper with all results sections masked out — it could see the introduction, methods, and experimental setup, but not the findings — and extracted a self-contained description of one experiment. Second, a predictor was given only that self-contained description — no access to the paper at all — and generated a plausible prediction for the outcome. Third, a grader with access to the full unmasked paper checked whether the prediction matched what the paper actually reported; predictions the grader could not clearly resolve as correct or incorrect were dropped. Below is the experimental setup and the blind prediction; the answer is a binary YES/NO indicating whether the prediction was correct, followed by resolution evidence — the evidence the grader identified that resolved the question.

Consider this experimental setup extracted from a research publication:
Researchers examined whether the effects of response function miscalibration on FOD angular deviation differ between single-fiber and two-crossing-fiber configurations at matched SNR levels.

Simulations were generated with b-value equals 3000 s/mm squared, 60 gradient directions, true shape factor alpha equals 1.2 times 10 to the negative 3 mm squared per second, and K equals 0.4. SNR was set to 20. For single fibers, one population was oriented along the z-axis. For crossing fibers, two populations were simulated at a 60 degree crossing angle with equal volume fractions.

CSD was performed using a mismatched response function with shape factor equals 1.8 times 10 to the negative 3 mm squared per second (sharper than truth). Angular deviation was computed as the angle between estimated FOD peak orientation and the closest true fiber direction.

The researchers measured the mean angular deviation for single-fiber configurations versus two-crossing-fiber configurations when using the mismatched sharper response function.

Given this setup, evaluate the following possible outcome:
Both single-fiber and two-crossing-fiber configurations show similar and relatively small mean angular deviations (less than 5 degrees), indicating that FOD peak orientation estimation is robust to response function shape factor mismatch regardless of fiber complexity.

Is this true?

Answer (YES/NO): NO